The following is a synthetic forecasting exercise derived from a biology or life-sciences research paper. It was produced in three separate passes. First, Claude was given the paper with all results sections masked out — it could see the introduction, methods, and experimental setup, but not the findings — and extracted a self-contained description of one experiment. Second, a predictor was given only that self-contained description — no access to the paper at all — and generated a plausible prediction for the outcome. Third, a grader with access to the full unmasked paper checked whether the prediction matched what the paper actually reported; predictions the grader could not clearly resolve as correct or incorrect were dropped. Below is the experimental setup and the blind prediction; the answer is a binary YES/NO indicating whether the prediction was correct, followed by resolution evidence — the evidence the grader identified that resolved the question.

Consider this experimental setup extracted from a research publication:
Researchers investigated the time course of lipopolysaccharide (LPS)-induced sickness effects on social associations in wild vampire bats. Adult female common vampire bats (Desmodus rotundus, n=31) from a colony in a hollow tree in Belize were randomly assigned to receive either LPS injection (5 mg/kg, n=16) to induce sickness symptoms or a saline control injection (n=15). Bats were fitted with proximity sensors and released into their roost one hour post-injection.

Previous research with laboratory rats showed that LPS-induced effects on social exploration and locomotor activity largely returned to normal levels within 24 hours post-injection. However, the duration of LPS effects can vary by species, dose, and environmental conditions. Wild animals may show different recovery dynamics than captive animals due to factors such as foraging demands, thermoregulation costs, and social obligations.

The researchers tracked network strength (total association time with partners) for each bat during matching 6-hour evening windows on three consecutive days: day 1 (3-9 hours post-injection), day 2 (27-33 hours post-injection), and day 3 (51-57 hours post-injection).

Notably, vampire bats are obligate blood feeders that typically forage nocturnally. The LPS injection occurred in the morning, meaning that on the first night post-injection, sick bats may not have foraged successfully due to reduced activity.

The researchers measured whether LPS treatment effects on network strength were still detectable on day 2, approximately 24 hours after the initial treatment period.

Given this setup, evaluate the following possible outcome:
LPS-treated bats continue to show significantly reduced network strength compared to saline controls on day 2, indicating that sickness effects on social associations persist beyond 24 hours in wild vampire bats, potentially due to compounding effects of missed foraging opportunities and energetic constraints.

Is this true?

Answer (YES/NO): YES